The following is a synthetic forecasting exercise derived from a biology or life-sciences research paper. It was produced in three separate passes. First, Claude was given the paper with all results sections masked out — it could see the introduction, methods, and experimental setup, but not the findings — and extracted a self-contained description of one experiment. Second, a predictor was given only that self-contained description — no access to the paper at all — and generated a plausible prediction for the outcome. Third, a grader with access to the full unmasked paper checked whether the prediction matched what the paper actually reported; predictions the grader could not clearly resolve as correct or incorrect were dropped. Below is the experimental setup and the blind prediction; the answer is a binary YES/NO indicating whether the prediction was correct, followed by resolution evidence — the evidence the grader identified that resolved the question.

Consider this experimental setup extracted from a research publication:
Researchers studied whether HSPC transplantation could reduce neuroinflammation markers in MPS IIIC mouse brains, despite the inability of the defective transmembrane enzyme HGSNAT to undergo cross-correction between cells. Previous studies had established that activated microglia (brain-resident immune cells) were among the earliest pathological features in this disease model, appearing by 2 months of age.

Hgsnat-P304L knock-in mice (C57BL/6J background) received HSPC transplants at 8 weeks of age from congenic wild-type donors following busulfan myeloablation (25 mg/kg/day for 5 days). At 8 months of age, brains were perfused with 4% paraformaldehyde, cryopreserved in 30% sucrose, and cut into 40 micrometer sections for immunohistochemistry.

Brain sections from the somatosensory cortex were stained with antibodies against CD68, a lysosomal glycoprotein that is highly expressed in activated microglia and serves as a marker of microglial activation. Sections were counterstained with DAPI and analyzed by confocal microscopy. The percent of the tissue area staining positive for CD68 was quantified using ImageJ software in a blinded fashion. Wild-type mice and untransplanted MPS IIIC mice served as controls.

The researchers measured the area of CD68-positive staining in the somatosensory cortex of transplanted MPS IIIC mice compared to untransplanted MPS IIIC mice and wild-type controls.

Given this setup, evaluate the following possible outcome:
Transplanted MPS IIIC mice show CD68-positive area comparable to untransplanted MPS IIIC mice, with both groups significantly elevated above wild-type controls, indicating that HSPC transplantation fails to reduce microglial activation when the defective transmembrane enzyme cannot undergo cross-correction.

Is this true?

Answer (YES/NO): NO